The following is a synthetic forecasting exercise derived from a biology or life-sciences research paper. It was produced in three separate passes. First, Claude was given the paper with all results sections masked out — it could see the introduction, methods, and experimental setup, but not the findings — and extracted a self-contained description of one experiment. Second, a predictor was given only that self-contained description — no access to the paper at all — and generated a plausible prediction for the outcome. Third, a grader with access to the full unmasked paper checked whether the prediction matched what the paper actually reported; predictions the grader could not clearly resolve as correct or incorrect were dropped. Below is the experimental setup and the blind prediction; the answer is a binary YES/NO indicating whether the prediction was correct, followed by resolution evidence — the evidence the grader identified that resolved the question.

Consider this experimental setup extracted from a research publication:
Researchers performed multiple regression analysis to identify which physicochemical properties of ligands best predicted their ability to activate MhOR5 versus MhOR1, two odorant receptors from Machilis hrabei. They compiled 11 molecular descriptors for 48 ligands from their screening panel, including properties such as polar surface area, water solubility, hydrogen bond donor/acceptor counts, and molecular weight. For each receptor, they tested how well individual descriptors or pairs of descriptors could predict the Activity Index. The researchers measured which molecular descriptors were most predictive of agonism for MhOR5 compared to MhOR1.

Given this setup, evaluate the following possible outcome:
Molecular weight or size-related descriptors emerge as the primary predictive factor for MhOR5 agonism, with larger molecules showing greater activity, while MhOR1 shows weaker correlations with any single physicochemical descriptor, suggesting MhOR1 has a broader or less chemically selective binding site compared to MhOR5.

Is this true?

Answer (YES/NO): NO